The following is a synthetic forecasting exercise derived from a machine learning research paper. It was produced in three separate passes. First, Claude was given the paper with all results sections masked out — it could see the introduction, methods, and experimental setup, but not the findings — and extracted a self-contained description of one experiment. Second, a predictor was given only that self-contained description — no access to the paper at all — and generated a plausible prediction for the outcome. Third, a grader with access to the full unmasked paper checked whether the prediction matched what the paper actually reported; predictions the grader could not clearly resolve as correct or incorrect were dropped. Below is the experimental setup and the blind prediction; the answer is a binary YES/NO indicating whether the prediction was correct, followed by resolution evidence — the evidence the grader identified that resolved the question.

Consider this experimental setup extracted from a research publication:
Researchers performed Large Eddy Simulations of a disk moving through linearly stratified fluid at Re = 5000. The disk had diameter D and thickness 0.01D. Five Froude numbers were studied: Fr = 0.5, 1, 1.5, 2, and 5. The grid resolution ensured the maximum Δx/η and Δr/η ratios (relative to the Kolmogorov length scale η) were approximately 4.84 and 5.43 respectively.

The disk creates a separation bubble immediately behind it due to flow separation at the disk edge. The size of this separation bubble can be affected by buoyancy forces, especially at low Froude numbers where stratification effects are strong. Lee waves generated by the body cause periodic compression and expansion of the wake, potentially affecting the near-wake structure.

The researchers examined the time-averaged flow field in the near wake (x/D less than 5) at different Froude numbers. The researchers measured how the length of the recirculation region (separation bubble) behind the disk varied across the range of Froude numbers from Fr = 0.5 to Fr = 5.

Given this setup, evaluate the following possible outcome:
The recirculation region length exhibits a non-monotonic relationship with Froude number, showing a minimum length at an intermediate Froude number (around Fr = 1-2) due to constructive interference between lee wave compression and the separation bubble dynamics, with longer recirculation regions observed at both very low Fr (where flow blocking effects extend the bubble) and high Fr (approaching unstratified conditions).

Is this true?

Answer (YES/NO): NO